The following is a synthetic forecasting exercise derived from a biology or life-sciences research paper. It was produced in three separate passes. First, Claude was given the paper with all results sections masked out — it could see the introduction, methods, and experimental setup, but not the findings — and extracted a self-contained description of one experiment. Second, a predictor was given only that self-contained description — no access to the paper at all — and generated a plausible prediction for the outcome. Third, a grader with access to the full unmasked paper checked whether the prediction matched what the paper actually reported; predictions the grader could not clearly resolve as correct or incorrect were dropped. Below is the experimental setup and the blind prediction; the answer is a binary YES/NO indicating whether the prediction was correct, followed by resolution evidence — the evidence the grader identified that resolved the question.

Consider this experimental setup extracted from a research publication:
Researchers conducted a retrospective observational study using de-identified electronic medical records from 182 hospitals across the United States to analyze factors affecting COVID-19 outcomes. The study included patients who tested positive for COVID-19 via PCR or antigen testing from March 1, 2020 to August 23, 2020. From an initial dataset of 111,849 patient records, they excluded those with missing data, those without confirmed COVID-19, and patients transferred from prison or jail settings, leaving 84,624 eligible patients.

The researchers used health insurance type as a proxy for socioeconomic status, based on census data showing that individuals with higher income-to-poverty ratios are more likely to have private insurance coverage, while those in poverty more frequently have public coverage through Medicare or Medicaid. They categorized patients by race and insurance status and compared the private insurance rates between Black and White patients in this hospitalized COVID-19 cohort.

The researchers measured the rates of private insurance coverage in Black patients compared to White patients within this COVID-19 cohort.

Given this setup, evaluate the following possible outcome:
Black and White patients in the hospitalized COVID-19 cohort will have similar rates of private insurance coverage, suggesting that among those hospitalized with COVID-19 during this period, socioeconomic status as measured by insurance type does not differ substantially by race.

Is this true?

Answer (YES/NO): NO